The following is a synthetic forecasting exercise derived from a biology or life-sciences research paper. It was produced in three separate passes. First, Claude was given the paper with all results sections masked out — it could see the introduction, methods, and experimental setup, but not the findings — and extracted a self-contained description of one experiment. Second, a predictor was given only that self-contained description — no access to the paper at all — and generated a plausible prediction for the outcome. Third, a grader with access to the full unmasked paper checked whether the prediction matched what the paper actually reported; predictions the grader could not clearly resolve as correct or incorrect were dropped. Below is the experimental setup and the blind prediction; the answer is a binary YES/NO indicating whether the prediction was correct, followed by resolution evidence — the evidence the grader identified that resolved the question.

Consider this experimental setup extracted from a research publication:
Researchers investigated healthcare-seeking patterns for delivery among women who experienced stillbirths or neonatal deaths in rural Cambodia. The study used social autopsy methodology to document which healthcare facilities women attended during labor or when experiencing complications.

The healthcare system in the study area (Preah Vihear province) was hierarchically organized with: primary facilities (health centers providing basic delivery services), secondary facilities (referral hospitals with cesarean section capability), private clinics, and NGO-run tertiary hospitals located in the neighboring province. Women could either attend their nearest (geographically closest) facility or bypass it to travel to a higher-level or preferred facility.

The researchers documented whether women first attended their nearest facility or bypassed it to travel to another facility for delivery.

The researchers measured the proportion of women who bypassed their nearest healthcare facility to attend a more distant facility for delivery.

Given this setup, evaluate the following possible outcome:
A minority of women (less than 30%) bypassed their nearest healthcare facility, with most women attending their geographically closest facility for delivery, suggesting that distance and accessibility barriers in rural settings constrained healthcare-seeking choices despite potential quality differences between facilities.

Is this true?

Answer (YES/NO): YES